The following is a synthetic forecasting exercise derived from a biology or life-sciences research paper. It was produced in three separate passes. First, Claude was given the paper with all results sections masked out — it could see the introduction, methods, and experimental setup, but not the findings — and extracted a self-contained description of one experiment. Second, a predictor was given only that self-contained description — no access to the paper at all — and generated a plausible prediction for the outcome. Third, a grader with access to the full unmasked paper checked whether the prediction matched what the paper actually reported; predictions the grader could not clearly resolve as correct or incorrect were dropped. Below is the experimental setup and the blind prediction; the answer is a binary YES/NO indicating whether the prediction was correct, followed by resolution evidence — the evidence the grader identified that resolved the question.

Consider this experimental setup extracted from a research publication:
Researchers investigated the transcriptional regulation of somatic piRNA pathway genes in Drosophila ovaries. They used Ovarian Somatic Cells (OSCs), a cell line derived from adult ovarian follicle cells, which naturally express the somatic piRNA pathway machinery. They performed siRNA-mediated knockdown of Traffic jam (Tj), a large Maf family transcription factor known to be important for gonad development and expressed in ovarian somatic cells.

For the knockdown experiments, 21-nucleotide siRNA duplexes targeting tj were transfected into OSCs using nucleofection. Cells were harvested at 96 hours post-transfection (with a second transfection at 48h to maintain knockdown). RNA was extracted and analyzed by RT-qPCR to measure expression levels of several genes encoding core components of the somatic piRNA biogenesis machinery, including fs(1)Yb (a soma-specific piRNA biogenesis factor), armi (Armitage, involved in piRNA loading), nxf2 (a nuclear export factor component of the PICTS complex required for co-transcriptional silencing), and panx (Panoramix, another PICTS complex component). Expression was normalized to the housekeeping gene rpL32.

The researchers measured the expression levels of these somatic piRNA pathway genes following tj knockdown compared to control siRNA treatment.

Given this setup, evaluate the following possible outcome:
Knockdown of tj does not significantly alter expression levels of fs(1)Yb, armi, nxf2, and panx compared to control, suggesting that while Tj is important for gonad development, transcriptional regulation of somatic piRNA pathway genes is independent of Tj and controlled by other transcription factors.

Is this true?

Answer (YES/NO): NO